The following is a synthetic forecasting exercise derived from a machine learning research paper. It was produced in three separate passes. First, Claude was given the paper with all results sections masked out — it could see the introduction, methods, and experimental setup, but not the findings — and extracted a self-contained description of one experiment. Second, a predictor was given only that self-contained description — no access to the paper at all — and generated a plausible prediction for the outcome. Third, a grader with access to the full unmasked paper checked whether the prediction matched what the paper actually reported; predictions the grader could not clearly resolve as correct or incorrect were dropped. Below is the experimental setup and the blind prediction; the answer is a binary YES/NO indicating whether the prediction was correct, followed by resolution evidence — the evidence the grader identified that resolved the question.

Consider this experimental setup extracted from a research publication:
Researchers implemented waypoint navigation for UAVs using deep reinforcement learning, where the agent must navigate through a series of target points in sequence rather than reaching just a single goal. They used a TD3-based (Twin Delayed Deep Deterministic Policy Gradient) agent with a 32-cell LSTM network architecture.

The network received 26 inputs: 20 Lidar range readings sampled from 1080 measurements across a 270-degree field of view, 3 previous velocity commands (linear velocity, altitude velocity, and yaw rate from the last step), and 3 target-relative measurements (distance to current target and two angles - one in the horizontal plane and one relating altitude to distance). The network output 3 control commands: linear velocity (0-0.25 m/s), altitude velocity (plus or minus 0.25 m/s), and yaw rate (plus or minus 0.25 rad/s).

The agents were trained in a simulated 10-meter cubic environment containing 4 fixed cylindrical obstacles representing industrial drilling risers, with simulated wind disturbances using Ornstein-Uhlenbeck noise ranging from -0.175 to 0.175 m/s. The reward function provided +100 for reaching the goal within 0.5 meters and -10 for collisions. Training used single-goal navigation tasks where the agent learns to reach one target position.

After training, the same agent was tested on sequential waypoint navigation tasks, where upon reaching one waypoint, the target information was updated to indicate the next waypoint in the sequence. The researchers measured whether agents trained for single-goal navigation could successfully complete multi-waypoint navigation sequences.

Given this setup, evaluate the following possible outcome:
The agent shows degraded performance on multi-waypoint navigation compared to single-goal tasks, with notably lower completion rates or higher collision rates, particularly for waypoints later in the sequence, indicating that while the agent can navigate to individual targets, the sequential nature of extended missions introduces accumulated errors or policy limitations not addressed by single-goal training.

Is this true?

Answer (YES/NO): YES